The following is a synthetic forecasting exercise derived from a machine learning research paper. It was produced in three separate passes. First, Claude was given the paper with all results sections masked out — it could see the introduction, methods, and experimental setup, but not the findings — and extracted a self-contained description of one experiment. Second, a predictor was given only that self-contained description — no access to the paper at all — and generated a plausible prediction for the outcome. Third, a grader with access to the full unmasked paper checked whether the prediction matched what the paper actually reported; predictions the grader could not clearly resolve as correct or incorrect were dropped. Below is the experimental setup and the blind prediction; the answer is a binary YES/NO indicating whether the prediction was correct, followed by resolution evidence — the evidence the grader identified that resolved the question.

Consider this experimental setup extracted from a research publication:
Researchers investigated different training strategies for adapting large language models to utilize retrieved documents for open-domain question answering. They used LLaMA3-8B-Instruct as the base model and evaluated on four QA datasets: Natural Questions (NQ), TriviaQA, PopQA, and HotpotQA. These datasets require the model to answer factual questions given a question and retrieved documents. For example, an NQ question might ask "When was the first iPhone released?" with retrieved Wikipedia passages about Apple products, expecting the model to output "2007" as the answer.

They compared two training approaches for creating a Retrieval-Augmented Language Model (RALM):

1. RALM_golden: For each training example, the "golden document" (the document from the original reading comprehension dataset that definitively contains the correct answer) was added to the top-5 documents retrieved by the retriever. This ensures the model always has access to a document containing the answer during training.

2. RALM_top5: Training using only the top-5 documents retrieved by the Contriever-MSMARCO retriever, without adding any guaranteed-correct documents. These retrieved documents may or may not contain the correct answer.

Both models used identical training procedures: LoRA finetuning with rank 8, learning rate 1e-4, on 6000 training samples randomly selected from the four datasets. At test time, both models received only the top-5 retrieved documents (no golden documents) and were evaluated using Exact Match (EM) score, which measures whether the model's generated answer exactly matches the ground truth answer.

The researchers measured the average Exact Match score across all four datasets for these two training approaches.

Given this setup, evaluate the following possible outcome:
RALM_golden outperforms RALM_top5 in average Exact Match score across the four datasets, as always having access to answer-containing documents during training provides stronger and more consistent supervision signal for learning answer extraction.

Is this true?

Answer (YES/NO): NO